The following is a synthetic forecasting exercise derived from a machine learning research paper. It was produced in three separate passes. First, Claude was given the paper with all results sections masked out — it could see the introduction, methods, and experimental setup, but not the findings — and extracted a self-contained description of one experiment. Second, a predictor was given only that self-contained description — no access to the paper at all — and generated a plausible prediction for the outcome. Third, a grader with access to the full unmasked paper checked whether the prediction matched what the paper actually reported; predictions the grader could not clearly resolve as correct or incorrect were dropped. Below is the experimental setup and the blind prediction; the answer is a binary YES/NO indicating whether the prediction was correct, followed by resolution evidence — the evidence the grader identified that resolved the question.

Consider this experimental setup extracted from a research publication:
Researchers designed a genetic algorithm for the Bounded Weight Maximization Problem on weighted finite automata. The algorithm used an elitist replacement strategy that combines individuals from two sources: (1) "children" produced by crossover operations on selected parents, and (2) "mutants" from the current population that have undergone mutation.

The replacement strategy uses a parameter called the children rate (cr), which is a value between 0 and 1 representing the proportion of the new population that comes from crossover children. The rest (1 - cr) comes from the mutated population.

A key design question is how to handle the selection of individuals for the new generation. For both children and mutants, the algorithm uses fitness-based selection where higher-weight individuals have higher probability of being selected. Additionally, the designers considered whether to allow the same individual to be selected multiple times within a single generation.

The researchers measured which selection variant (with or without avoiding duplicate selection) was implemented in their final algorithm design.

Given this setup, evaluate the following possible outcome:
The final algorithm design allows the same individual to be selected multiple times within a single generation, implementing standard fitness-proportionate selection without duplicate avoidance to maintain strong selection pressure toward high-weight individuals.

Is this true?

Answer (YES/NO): NO